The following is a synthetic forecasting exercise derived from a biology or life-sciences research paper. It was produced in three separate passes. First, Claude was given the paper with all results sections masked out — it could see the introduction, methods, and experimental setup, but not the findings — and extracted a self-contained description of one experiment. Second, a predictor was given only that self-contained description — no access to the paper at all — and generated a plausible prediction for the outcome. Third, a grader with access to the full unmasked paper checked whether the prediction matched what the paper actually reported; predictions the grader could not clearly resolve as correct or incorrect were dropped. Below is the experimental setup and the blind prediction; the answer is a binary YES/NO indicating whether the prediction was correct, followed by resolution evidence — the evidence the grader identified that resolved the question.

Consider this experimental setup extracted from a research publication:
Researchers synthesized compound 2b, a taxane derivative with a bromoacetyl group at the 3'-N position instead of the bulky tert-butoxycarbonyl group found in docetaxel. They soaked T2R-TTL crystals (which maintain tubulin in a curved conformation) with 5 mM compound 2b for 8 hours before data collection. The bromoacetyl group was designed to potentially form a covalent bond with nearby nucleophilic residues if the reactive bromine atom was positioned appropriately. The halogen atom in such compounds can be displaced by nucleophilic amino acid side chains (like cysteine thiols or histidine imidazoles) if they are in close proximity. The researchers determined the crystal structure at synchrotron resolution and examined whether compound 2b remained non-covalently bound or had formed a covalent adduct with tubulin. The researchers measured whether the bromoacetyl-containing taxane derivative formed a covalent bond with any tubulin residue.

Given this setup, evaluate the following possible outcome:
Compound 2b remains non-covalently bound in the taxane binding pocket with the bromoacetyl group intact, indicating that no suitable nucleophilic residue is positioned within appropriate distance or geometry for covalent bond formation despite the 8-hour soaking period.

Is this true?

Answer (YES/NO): YES